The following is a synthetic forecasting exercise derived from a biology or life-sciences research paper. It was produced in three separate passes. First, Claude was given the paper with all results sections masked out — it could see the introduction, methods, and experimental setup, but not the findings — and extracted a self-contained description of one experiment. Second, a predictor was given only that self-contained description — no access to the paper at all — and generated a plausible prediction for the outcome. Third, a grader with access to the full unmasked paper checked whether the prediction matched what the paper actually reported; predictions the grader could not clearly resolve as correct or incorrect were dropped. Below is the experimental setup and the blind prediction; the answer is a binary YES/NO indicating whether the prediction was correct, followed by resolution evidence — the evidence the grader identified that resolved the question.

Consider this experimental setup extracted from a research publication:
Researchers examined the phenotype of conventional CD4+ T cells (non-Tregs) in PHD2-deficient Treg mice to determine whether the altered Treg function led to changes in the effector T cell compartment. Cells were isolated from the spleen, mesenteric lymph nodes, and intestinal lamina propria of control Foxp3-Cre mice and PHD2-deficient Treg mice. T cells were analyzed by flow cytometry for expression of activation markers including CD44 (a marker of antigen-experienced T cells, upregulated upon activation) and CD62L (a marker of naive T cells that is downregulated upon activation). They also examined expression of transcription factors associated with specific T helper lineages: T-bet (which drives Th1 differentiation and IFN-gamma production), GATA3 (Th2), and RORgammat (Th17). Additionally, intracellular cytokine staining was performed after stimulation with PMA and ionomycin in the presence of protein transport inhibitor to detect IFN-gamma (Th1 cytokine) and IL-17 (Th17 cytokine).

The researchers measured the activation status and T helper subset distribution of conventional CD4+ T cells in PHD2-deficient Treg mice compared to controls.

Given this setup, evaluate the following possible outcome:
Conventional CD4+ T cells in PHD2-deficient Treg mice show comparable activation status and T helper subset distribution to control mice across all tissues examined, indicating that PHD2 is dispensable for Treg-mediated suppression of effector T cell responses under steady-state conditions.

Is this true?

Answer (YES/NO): NO